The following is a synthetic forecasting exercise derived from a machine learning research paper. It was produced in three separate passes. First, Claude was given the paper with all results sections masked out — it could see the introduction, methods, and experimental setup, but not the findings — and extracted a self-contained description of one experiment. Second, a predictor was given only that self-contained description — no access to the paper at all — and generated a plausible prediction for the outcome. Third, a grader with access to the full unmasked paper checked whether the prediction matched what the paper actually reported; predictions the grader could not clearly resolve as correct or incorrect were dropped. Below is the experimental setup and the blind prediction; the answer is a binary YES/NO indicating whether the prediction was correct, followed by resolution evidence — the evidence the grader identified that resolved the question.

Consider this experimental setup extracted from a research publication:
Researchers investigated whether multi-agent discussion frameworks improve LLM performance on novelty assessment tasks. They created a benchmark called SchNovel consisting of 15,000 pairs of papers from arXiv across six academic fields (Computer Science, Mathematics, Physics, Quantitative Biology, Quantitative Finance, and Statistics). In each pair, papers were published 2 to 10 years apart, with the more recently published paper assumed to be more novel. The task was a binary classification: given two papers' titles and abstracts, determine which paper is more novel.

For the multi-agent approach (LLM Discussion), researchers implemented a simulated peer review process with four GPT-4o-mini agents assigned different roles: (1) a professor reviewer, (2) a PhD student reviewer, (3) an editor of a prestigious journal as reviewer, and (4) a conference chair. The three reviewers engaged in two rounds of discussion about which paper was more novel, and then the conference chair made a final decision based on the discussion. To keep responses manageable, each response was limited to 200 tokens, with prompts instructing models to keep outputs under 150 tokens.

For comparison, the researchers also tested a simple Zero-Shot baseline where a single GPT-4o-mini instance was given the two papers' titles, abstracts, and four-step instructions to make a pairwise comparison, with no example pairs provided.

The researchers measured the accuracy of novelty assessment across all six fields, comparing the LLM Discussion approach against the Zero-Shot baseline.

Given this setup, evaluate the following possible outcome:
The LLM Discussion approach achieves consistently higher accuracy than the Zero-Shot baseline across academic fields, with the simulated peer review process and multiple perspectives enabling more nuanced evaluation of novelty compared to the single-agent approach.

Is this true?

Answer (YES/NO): NO